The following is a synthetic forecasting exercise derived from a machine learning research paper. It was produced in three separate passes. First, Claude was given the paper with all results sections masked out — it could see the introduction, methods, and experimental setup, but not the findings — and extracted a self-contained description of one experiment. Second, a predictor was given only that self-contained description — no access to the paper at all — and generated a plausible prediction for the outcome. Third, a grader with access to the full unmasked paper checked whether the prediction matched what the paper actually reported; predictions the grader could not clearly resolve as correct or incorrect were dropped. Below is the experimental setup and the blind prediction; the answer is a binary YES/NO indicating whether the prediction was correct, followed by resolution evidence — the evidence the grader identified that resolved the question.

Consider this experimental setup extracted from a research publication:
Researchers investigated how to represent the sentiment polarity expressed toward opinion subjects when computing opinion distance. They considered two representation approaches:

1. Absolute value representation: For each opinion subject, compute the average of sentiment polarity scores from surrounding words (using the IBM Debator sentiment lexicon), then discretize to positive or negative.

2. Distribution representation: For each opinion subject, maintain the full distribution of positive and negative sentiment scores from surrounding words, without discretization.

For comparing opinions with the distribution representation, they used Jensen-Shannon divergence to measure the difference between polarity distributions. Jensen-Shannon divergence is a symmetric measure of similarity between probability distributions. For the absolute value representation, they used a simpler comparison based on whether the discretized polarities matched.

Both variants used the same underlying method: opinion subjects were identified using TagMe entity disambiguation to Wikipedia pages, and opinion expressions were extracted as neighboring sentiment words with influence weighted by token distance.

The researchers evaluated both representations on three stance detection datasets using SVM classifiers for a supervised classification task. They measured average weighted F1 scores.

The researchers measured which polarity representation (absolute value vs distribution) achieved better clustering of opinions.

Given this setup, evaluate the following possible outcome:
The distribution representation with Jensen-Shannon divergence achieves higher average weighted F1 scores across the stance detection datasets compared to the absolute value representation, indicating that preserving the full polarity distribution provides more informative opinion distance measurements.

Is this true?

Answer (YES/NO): NO